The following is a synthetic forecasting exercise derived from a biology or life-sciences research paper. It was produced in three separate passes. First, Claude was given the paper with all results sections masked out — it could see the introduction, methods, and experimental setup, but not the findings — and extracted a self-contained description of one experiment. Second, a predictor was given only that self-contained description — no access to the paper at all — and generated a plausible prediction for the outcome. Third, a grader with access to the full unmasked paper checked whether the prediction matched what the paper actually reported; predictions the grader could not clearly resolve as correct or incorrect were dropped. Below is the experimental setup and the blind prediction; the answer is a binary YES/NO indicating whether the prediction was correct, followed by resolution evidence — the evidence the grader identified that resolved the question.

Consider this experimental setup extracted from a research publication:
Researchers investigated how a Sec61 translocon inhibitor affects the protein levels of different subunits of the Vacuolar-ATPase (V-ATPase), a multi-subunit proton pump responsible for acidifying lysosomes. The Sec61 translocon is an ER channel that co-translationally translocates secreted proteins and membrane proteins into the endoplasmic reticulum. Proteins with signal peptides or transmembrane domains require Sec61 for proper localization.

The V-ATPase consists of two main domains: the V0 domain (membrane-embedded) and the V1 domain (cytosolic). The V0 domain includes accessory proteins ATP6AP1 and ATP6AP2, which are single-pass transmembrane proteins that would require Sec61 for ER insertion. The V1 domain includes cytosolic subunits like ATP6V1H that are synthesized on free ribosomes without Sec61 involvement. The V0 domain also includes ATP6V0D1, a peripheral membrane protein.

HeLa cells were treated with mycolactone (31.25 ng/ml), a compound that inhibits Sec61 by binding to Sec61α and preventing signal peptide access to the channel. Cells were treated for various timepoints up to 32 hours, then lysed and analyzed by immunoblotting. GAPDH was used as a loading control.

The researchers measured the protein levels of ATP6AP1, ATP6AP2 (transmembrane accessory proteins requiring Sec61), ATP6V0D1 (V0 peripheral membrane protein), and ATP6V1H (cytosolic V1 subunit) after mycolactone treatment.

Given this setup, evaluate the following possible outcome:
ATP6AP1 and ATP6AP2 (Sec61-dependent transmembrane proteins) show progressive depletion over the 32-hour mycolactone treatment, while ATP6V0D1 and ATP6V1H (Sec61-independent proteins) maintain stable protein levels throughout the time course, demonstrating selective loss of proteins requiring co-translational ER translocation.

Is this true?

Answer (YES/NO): YES